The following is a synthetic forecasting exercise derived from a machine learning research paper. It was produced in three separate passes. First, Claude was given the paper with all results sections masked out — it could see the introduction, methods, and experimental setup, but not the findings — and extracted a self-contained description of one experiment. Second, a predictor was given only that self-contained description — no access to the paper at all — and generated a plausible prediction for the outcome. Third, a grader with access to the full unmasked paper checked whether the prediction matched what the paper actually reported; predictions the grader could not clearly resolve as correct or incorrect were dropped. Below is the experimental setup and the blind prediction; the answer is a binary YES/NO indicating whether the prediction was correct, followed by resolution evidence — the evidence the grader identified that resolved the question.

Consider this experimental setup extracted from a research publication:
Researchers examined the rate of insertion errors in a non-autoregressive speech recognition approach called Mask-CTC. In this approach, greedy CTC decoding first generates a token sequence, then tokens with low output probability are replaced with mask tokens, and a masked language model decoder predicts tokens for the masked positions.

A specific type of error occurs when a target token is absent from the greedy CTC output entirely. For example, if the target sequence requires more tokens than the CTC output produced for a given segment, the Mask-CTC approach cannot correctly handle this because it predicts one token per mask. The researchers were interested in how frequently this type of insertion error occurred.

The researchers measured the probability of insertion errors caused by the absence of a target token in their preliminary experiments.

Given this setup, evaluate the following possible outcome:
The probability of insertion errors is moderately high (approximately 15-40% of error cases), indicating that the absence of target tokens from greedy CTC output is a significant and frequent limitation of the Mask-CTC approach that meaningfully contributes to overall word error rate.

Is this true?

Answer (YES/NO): NO